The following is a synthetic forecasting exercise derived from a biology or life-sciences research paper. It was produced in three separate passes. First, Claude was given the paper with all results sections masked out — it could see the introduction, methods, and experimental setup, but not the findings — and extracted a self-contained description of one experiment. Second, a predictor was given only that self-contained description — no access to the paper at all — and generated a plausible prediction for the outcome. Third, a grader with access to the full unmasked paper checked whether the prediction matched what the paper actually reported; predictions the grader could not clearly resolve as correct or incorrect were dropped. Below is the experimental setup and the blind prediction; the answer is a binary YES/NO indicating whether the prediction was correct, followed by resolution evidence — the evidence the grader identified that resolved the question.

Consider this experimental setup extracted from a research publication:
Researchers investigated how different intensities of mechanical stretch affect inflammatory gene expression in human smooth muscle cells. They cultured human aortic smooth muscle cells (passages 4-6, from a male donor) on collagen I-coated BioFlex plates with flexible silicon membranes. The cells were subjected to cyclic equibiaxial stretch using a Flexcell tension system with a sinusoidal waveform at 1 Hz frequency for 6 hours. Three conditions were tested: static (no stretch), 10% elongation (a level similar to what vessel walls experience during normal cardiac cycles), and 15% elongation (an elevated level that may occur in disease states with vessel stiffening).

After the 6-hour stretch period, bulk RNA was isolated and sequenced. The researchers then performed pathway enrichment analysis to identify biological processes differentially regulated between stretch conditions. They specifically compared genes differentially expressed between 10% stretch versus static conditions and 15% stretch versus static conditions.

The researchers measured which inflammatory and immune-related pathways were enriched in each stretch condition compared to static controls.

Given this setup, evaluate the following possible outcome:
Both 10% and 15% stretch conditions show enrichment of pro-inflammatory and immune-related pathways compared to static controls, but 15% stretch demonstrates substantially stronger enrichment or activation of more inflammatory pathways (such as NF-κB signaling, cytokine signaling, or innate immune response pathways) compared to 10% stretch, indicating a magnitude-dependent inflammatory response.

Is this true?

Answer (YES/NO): NO